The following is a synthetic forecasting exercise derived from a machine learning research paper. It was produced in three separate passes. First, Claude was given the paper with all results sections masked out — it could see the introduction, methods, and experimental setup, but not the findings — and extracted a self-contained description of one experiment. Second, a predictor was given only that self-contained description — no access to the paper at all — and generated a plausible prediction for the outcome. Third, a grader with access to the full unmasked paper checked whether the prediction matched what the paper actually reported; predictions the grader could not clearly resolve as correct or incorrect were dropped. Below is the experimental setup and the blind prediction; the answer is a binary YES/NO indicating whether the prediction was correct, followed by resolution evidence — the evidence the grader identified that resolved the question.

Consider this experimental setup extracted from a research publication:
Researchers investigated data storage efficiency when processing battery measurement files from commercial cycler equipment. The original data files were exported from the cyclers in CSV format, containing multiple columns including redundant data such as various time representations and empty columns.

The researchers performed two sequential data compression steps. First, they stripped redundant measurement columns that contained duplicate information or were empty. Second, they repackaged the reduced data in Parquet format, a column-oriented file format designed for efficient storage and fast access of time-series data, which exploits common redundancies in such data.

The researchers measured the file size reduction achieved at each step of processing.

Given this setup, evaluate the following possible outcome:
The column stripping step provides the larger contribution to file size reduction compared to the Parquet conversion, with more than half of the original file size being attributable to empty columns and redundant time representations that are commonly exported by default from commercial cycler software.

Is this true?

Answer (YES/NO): YES